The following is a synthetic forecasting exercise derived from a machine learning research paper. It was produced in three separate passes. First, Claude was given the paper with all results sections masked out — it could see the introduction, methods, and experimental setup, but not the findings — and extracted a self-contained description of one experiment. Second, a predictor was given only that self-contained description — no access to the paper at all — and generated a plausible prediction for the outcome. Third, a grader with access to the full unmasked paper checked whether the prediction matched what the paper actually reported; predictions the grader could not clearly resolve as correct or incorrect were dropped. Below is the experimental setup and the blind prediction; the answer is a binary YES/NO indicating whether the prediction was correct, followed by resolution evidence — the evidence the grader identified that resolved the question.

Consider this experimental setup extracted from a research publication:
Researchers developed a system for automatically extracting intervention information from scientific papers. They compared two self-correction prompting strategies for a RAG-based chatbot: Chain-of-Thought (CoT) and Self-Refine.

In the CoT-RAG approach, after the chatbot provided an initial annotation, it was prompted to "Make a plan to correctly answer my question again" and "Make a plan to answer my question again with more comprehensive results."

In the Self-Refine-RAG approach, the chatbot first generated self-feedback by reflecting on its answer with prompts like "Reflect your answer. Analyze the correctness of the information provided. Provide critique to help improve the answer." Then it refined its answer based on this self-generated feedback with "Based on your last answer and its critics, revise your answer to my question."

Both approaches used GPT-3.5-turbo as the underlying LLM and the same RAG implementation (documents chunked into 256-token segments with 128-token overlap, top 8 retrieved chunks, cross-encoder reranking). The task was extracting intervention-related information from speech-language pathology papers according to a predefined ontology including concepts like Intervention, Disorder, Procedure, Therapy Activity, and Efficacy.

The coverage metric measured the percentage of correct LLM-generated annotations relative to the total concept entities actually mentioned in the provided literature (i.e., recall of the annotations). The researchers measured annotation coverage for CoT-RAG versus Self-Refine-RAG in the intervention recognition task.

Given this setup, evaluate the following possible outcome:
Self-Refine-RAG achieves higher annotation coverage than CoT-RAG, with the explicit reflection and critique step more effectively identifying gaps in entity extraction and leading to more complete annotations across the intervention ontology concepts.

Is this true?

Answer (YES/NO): NO